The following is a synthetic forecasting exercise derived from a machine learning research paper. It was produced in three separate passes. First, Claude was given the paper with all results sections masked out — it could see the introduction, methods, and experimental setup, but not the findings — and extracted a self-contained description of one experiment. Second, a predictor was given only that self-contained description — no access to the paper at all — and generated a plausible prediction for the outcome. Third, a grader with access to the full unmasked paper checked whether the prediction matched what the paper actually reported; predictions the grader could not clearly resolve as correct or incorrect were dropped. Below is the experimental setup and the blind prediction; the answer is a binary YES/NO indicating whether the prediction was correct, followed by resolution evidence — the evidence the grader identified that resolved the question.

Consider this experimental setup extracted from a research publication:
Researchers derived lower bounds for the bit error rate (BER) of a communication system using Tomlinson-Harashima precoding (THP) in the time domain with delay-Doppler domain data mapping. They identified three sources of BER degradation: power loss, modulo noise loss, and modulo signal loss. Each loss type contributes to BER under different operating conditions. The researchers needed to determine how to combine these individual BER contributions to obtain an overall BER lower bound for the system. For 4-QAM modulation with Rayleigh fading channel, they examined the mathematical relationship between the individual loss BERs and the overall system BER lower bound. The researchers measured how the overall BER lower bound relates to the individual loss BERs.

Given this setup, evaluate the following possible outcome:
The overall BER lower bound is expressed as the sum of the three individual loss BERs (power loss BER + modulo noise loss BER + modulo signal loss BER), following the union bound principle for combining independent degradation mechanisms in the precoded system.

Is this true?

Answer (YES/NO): NO